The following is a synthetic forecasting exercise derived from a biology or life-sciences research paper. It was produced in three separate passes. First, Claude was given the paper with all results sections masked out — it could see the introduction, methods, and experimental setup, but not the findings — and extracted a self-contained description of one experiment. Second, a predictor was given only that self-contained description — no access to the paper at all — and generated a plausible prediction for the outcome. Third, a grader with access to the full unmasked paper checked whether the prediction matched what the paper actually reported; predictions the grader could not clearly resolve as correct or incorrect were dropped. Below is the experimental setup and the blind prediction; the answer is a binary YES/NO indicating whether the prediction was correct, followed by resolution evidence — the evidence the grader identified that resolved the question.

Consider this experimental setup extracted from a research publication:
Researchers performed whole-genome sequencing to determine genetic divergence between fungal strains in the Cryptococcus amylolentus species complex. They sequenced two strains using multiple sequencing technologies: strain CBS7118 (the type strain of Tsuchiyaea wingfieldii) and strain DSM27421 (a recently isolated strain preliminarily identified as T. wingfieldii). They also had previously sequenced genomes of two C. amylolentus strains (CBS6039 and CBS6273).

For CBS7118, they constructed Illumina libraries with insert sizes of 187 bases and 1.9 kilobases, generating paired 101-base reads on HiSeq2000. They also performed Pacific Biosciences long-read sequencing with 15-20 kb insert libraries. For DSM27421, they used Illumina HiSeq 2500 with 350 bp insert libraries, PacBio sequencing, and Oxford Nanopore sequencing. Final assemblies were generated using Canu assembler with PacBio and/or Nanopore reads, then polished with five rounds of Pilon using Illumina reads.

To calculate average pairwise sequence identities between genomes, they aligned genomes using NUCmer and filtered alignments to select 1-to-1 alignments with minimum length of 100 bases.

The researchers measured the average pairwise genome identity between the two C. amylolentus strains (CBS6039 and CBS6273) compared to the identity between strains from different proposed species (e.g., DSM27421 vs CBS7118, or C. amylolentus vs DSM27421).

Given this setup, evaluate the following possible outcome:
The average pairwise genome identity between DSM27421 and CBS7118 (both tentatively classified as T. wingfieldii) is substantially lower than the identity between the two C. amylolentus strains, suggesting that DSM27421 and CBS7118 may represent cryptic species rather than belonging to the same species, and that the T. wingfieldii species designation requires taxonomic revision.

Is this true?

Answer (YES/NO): YES